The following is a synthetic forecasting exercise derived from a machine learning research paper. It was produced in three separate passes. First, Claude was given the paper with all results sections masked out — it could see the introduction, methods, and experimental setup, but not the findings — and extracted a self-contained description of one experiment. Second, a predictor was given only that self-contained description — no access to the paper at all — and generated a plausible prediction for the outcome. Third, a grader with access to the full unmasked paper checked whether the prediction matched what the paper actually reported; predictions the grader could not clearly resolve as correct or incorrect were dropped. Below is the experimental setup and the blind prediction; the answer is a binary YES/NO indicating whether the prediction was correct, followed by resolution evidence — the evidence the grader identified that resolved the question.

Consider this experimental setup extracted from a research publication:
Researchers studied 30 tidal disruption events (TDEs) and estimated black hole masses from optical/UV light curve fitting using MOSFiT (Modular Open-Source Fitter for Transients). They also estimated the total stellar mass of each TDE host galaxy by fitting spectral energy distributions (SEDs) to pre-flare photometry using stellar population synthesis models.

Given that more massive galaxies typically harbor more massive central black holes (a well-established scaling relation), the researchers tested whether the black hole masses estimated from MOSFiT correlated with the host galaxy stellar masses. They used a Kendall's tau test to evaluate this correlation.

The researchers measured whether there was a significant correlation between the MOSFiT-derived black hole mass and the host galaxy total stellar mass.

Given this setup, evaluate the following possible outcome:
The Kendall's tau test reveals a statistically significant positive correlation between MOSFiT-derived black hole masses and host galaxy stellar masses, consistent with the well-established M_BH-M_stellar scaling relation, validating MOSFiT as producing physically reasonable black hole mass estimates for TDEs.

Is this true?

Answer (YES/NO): NO